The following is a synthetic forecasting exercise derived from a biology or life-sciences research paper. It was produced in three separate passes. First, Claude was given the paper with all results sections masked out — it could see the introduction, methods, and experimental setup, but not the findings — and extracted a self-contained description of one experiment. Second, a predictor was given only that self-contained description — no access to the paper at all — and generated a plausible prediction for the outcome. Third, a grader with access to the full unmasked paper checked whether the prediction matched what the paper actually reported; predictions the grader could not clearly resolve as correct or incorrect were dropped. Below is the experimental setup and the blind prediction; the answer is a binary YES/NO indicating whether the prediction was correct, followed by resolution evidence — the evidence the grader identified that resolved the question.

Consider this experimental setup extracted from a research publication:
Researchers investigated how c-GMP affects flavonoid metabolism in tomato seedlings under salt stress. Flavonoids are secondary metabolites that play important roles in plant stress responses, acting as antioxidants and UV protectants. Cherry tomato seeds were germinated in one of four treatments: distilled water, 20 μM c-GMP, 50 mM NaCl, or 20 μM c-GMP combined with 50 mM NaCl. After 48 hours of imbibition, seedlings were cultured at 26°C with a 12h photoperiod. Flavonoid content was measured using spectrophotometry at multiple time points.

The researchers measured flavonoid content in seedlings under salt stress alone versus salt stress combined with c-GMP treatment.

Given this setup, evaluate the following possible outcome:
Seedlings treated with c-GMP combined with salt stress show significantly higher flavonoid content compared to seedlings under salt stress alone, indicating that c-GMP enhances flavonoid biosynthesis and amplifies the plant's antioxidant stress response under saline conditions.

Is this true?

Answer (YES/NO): YES